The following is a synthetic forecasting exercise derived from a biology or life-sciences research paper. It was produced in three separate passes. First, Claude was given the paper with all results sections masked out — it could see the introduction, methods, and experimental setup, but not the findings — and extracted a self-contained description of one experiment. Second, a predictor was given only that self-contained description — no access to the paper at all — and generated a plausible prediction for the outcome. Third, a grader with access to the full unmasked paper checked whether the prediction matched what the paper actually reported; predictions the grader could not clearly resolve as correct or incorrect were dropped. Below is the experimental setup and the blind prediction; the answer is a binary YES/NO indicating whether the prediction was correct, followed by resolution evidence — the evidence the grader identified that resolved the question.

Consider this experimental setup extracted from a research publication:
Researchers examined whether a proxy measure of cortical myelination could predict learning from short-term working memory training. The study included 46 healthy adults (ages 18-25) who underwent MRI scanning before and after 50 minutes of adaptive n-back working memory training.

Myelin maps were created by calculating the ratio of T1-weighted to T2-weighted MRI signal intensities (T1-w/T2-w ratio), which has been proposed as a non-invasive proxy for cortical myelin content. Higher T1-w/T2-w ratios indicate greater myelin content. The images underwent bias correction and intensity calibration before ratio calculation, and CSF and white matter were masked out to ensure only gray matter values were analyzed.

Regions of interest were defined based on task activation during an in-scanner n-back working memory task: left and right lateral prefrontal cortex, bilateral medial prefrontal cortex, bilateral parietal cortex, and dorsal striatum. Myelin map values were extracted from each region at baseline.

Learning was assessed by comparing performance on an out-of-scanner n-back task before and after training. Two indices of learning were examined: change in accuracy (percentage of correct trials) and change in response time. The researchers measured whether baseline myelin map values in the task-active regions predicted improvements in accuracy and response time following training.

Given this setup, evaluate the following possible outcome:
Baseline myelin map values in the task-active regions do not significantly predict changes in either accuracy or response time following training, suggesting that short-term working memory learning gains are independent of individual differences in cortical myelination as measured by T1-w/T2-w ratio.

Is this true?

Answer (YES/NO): NO